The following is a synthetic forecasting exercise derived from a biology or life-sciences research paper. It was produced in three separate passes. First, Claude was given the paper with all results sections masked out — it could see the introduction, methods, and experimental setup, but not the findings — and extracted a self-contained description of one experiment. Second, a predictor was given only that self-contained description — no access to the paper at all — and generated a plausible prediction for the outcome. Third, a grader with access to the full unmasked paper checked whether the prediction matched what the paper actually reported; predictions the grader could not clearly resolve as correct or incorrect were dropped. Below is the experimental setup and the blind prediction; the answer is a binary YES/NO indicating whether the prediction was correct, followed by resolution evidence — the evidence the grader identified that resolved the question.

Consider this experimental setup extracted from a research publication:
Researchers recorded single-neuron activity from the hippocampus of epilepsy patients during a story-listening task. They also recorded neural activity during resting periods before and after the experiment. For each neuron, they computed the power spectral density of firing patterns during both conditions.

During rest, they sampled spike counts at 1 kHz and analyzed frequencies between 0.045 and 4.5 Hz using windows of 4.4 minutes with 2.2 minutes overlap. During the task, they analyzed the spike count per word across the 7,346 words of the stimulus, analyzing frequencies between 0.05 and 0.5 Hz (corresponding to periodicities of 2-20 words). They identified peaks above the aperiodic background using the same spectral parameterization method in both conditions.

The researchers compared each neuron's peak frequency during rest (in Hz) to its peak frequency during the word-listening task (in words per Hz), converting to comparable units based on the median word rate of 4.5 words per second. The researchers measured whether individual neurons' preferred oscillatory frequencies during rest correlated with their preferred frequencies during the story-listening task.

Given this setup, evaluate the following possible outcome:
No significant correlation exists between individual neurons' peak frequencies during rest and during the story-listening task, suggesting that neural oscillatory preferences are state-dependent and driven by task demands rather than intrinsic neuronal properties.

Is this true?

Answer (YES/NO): YES